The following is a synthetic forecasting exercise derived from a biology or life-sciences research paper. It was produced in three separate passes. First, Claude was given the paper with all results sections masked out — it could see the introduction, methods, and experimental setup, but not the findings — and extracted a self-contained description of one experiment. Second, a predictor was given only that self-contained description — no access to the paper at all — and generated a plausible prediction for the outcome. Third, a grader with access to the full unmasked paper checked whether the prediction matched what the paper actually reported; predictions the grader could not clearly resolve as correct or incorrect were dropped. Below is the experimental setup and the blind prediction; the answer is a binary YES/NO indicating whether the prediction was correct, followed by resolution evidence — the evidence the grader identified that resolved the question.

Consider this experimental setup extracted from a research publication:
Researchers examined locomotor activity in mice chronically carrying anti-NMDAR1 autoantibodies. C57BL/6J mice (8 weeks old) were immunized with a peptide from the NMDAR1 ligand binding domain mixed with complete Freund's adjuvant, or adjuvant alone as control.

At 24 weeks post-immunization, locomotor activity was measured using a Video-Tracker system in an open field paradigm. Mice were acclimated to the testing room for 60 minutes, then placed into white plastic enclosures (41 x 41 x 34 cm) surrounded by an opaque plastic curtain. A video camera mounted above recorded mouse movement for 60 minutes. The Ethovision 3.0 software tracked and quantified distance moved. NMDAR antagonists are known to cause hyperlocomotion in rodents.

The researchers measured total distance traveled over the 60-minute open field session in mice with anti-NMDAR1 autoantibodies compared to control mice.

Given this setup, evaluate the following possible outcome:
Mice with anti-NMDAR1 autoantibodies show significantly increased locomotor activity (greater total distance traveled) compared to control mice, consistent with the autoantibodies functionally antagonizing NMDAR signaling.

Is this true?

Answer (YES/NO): NO